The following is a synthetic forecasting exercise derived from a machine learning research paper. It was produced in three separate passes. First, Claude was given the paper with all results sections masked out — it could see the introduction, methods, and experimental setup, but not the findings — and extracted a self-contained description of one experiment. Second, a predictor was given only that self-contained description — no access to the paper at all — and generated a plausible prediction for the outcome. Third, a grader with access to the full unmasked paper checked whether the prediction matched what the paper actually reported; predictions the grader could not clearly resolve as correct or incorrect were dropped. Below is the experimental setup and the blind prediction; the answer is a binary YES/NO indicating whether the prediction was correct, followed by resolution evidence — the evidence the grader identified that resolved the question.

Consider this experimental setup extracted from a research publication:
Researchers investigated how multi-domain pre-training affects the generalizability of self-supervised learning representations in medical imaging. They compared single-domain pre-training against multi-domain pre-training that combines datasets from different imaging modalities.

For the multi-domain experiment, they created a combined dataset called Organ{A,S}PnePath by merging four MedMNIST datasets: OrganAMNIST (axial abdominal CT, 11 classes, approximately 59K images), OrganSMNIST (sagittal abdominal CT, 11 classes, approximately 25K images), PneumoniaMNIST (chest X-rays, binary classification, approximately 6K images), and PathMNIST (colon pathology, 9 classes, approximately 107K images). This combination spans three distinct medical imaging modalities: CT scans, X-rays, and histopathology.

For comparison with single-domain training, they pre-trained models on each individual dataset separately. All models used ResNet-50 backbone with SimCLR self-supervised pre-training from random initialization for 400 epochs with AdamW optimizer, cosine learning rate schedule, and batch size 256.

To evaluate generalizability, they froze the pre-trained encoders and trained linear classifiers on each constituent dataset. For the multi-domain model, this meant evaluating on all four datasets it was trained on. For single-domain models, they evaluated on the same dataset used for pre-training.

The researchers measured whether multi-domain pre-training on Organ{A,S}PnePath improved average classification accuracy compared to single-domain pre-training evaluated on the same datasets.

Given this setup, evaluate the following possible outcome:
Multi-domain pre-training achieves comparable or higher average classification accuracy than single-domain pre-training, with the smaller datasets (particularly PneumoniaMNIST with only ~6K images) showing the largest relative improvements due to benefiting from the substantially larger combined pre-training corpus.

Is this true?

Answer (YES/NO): NO